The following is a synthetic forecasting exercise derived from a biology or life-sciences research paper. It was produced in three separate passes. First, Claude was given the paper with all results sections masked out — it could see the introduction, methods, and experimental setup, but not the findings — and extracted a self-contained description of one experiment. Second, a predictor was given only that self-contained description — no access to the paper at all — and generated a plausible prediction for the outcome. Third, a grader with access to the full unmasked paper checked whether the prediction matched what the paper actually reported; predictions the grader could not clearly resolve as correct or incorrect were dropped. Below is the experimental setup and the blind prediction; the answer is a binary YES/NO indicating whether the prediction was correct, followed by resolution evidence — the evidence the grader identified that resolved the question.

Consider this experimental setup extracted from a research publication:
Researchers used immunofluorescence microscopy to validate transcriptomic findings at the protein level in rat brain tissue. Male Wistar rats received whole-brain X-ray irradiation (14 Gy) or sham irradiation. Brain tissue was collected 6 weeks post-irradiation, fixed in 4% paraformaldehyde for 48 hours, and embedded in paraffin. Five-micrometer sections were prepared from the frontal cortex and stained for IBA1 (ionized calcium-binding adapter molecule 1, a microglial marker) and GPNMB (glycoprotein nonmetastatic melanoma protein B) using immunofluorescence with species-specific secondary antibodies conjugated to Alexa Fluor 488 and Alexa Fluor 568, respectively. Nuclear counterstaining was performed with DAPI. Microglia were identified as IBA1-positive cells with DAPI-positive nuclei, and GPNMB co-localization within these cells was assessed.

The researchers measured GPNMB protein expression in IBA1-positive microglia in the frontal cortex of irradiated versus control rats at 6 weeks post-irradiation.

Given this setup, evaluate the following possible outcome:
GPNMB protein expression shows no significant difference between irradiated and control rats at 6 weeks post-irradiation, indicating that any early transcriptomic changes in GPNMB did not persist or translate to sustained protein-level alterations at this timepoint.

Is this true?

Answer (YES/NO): NO